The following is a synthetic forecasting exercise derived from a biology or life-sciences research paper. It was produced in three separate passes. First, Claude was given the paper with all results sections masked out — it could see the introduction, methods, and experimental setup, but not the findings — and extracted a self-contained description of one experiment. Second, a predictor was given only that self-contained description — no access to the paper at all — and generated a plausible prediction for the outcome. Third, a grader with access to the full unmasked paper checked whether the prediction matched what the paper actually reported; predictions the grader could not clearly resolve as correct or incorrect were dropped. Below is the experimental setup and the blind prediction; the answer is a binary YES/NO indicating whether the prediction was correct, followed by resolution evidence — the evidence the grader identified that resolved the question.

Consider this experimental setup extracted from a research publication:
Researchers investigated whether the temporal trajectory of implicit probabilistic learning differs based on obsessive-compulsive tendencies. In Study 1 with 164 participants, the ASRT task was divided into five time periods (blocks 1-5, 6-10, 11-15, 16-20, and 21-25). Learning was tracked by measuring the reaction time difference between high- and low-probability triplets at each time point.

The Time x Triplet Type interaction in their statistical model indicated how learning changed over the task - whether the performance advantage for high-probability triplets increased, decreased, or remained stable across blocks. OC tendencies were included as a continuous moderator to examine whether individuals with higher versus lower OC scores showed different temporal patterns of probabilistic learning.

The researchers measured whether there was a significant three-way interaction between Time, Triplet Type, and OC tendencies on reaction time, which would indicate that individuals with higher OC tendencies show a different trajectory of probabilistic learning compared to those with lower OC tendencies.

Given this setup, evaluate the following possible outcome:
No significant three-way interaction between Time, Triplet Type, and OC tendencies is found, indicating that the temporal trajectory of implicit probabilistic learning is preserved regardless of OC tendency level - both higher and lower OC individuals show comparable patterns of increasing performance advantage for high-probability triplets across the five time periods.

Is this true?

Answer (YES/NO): YES